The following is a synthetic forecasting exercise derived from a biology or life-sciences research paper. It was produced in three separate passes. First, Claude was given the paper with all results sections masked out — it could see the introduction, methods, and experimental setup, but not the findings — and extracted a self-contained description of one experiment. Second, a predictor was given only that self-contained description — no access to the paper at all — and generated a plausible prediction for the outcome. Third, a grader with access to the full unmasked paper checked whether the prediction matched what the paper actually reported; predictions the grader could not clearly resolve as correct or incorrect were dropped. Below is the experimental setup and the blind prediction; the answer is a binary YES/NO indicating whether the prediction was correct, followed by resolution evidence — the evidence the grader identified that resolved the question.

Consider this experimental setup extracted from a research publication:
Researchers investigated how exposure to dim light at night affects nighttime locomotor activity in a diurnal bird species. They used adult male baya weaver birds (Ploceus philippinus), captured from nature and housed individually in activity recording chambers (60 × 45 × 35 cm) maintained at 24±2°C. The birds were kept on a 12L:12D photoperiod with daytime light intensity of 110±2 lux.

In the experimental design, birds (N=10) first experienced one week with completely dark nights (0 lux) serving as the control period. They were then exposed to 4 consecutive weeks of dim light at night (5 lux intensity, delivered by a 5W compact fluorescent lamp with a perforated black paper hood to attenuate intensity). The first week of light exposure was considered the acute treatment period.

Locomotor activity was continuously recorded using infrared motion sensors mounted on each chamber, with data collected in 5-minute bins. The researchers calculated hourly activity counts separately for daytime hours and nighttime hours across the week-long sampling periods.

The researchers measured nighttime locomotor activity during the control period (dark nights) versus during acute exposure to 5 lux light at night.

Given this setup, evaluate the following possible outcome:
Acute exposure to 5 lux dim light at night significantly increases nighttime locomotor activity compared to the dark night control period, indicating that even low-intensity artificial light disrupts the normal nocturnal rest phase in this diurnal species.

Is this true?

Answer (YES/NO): YES